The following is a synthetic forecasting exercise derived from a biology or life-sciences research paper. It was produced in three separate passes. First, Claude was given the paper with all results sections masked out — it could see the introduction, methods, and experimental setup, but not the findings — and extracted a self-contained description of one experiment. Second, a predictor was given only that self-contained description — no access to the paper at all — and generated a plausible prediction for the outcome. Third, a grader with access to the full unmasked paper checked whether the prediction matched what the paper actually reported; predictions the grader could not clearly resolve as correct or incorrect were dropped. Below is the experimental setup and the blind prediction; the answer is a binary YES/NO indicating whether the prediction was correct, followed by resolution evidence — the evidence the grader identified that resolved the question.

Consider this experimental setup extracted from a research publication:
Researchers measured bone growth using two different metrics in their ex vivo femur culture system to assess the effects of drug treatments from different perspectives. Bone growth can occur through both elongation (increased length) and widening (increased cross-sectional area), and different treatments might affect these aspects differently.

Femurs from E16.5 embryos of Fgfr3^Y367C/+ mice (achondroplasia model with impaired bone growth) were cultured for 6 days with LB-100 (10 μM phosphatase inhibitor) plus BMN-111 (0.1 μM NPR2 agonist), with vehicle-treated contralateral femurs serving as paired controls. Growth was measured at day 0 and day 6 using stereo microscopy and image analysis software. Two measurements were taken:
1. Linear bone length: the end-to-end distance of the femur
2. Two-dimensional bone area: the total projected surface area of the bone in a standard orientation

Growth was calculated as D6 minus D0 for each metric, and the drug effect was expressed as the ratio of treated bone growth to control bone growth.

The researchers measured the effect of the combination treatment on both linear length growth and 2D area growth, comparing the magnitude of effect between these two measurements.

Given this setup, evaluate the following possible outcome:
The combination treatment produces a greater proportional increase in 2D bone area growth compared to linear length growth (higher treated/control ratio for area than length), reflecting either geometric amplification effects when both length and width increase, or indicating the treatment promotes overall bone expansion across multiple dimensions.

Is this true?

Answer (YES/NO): NO